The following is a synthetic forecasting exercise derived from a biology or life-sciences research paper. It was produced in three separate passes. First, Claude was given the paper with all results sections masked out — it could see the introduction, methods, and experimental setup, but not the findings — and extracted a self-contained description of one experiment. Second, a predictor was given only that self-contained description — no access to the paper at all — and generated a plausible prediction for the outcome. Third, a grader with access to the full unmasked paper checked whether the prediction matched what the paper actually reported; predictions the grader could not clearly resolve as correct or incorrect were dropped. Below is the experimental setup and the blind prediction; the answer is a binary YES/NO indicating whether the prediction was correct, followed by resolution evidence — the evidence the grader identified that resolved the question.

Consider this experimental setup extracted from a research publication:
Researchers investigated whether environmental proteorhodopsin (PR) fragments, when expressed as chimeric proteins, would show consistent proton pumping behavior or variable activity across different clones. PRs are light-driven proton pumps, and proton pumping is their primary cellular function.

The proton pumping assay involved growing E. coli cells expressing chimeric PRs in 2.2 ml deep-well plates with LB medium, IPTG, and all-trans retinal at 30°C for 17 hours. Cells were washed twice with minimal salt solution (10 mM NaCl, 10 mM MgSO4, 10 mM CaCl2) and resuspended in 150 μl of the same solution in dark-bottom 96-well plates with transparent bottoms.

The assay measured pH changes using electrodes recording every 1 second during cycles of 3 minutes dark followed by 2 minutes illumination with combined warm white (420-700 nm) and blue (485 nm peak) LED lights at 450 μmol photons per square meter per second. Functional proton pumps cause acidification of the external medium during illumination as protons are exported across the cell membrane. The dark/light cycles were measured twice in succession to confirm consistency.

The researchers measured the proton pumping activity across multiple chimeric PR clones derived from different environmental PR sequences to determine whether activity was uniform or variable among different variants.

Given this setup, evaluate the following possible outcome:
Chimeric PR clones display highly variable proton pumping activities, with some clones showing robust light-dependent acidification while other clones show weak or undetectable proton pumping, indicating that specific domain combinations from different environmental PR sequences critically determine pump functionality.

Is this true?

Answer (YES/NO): YES